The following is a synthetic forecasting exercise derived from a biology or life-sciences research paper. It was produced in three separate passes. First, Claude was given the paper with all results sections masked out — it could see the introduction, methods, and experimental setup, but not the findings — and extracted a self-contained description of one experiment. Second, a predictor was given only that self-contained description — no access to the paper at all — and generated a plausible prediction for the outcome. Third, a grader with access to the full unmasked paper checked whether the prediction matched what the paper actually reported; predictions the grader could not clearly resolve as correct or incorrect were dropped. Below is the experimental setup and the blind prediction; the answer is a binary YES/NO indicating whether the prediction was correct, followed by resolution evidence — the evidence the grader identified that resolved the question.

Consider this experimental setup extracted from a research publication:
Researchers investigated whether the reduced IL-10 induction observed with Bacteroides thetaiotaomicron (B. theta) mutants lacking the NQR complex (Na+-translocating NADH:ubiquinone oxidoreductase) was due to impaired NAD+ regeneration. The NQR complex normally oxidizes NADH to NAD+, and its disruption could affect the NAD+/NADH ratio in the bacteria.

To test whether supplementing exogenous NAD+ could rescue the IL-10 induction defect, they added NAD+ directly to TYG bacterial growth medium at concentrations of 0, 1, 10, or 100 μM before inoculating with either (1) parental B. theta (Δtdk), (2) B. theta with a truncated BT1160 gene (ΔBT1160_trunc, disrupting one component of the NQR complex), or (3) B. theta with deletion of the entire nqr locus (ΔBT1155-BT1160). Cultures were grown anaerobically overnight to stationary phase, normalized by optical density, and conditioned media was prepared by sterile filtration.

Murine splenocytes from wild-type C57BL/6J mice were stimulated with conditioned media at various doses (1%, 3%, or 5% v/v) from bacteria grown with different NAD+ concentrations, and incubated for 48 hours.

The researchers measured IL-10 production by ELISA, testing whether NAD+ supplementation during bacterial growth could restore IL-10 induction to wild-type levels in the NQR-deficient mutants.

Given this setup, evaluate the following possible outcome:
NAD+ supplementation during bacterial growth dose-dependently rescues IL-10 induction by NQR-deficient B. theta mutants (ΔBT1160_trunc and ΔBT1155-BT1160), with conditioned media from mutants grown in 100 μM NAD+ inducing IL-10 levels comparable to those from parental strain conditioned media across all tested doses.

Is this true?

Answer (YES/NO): NO